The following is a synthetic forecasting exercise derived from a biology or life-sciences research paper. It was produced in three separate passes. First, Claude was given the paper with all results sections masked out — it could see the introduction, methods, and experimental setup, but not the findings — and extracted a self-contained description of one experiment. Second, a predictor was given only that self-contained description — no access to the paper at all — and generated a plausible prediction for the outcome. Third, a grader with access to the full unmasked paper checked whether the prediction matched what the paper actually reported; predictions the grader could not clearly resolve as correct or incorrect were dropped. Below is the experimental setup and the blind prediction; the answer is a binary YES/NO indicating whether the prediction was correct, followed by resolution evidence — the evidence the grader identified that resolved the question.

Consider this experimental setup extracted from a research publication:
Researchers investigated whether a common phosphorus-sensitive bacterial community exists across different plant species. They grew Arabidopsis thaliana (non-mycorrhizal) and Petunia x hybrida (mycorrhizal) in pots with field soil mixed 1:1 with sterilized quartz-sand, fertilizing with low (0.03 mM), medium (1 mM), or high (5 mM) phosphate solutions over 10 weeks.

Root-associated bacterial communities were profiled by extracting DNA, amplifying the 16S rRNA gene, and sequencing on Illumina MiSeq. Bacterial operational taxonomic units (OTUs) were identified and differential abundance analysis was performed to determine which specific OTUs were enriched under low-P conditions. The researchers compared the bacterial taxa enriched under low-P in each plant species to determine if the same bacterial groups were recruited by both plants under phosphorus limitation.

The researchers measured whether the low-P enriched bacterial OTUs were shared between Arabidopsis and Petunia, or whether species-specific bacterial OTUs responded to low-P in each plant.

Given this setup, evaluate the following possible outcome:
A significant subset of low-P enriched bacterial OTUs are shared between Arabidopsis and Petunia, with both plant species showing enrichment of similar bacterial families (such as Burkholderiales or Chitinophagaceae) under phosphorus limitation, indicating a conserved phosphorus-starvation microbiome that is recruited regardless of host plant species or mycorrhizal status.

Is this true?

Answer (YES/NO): NO